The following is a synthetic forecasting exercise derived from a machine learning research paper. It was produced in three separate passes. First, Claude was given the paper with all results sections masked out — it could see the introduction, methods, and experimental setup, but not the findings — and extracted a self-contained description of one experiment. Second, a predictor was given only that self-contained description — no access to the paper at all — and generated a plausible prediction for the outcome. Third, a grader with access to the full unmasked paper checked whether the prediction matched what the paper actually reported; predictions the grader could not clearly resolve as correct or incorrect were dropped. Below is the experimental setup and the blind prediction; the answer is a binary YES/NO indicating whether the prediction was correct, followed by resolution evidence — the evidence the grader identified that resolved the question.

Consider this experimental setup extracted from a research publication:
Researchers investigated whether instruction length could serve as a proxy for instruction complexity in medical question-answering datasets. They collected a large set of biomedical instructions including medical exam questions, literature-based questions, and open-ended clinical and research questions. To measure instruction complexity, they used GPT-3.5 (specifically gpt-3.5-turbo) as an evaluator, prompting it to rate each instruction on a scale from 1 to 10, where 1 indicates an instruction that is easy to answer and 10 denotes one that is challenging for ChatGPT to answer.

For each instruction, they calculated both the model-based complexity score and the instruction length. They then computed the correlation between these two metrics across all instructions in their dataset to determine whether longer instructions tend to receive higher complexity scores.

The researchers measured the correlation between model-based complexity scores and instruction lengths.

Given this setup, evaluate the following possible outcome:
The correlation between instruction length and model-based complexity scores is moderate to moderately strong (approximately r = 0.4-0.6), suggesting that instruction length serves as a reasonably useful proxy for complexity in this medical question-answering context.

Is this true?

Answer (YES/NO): NO